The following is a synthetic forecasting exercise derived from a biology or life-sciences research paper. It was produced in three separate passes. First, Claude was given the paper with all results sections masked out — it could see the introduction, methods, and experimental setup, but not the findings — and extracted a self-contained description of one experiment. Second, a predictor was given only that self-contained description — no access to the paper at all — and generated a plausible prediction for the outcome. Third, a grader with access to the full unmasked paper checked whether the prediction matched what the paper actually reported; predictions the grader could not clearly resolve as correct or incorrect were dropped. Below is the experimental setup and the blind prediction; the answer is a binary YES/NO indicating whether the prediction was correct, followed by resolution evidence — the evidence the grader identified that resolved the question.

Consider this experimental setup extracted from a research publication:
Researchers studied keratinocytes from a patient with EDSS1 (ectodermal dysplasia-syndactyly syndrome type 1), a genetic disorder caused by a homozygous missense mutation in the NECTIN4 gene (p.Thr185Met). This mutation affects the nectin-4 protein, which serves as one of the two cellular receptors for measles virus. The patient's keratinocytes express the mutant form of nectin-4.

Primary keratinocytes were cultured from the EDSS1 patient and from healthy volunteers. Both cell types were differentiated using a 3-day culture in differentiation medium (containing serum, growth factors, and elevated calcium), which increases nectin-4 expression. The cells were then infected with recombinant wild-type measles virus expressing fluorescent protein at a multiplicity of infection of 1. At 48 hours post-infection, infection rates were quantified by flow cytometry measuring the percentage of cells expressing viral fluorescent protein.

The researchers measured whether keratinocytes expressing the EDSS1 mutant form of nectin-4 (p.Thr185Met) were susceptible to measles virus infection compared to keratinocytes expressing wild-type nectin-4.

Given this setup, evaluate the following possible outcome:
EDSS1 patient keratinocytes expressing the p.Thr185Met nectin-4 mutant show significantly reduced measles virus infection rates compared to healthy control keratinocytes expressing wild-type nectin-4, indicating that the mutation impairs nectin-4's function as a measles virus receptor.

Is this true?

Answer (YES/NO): NO